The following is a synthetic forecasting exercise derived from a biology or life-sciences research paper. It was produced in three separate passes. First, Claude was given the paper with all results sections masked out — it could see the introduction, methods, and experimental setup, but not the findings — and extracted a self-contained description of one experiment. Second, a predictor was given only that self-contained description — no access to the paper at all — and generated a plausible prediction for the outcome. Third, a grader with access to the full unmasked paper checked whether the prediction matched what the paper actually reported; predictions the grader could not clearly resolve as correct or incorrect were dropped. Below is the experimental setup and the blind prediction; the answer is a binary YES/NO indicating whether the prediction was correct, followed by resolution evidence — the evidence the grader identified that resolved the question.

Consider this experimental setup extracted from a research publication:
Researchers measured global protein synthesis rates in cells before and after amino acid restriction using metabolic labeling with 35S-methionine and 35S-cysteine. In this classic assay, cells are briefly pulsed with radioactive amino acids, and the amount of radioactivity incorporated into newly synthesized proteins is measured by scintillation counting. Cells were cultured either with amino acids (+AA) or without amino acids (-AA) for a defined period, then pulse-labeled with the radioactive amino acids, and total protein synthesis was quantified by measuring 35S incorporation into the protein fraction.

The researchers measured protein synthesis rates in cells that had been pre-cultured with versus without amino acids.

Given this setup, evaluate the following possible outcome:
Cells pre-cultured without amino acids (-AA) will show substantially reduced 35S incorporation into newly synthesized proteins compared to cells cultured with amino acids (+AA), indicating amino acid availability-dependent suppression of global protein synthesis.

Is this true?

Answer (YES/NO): NO